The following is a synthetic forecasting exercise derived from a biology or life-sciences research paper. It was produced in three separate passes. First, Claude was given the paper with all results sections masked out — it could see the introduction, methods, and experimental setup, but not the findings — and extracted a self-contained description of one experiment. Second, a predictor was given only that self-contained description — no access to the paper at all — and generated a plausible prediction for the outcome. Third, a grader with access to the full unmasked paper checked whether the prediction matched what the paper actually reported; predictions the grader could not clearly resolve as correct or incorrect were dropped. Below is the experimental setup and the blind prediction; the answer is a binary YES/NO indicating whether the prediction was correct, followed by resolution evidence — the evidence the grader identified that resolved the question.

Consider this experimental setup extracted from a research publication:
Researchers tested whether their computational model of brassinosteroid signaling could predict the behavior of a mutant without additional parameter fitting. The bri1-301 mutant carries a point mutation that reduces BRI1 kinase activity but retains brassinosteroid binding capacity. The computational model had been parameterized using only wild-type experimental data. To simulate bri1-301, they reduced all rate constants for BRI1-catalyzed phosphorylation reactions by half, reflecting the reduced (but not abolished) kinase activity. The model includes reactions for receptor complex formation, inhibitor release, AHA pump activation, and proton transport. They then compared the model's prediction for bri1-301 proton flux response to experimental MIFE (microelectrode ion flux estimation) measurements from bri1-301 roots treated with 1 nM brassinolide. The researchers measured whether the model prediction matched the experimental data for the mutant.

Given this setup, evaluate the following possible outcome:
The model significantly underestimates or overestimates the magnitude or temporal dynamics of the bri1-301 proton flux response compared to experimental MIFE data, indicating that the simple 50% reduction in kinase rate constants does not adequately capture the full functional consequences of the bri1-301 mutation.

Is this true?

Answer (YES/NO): NO